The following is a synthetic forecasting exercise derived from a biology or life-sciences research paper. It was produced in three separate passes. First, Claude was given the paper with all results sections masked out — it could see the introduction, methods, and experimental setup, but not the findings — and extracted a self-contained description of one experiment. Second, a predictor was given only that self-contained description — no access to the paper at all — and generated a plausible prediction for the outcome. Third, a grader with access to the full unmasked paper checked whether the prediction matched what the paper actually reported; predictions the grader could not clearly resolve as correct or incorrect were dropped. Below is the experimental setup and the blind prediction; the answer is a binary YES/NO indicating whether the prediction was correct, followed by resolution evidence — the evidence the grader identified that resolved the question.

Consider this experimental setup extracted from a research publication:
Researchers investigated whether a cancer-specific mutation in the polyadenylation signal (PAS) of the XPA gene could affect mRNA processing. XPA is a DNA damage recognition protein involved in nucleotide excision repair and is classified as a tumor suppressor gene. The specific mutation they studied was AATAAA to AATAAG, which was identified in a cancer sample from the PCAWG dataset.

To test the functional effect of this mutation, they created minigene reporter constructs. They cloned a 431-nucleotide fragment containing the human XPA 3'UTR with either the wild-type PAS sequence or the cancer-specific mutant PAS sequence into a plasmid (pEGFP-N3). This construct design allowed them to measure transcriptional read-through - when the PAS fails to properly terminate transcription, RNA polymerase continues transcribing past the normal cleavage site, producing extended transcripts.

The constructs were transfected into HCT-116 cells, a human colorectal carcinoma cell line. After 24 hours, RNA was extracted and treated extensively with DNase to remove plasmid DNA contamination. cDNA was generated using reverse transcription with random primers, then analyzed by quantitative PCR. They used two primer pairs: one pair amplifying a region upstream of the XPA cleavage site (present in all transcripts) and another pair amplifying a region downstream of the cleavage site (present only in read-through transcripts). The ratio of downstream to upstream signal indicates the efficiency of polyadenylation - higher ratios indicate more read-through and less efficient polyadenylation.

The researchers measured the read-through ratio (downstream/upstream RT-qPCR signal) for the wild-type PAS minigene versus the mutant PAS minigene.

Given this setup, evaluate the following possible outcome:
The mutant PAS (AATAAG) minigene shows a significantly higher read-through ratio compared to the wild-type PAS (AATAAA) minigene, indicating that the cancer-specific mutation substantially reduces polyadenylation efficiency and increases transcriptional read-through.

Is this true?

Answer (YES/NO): YES